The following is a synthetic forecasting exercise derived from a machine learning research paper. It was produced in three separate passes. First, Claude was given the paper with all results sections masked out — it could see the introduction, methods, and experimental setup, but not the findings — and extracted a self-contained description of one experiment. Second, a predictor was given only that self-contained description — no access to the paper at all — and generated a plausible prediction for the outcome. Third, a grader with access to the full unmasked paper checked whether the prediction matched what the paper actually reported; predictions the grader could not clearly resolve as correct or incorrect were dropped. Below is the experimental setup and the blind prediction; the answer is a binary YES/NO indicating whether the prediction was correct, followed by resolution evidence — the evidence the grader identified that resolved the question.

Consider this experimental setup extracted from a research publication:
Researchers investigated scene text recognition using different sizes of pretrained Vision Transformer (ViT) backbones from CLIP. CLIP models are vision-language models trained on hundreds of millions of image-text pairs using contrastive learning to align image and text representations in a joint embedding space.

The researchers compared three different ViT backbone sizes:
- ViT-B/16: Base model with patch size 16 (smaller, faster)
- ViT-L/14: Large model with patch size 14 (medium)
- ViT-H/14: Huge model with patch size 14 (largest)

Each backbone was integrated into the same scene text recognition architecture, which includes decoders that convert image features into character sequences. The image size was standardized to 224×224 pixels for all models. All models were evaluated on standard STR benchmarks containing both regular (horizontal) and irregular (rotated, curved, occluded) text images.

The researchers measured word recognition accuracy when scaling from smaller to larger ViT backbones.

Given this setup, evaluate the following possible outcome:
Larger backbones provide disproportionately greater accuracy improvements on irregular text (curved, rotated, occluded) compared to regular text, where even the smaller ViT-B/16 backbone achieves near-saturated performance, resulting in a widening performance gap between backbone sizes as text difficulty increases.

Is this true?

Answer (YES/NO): NO